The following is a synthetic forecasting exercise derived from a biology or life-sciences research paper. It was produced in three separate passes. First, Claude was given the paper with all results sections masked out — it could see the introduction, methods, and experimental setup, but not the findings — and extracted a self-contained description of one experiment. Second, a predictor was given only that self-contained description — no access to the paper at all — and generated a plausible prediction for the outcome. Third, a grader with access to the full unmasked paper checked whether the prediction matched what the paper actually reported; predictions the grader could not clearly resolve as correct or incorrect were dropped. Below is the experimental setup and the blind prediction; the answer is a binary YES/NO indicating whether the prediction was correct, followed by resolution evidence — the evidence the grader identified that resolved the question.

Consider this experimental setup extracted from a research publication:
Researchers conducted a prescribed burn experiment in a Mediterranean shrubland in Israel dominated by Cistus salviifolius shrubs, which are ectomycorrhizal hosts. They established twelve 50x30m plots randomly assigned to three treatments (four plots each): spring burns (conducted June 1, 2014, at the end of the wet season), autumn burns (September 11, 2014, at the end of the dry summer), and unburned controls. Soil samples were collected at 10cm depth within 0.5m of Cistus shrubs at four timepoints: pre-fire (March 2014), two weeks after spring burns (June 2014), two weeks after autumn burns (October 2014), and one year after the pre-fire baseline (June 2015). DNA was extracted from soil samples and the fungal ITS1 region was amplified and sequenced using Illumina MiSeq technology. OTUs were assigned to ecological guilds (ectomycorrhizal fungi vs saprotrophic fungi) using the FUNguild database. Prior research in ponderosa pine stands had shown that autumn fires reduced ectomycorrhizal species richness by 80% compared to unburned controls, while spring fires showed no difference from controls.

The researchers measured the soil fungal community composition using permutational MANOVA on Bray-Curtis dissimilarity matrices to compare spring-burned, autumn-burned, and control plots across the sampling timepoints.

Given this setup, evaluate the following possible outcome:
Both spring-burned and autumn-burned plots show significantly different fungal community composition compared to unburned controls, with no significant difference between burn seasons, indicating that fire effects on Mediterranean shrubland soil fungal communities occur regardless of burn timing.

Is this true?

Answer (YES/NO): NO